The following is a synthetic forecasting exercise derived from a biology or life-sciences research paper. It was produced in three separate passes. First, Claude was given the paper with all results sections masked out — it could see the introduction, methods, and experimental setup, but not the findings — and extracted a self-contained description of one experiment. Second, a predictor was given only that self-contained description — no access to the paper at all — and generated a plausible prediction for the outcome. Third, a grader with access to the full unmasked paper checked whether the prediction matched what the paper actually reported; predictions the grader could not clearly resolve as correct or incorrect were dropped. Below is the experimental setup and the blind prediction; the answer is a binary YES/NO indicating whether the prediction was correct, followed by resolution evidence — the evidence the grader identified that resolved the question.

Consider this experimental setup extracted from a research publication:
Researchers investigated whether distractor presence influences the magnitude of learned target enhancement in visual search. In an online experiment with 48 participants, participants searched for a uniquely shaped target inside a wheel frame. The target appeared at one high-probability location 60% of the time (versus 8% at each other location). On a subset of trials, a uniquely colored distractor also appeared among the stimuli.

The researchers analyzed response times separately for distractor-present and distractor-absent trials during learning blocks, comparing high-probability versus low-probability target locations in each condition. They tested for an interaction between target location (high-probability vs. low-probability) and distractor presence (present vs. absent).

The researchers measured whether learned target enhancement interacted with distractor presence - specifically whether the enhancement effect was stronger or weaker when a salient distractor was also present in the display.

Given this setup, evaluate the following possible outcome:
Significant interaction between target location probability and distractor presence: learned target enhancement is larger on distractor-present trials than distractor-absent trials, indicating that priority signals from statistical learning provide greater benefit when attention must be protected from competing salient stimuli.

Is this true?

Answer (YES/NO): NO